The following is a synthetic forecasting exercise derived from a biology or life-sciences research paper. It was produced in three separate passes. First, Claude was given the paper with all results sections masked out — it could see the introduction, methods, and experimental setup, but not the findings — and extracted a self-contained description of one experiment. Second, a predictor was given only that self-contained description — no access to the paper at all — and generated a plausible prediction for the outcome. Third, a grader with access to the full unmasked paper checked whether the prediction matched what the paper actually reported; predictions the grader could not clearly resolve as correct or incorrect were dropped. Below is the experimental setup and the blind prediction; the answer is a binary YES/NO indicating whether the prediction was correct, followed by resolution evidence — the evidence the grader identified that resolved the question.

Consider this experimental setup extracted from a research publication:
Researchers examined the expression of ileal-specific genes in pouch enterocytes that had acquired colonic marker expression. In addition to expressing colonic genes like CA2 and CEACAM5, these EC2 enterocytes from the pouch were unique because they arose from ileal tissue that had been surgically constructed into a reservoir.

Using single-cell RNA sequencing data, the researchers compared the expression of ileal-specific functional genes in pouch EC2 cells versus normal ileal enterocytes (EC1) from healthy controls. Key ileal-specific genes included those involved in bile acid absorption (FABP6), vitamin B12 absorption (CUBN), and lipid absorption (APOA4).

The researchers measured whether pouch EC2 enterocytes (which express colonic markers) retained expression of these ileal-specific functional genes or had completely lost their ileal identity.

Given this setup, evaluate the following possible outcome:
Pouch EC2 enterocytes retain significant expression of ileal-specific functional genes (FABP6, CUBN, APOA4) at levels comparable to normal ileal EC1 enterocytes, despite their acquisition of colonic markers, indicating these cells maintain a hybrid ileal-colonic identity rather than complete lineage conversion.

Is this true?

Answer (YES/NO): NO